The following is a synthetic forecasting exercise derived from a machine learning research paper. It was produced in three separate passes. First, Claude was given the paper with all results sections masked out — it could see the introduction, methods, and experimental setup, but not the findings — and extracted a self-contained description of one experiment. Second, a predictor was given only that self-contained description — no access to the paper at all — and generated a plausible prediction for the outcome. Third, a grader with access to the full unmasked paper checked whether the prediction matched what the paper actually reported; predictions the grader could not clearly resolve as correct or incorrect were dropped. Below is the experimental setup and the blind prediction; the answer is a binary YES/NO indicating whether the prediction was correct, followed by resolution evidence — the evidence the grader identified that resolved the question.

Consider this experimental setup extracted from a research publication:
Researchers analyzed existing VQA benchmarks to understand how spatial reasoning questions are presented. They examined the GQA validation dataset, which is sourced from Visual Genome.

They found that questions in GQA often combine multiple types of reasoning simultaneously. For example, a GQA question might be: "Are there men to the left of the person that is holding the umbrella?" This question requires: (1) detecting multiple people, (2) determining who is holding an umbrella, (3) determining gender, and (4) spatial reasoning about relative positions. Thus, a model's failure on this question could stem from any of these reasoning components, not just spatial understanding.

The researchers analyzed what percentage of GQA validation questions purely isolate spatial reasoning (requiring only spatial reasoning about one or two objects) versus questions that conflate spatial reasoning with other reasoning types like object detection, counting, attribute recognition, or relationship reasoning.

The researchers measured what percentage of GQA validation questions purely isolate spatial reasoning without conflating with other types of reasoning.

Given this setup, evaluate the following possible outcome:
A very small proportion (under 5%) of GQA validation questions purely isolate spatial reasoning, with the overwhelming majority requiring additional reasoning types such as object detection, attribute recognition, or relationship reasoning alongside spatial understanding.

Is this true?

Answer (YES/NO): NO